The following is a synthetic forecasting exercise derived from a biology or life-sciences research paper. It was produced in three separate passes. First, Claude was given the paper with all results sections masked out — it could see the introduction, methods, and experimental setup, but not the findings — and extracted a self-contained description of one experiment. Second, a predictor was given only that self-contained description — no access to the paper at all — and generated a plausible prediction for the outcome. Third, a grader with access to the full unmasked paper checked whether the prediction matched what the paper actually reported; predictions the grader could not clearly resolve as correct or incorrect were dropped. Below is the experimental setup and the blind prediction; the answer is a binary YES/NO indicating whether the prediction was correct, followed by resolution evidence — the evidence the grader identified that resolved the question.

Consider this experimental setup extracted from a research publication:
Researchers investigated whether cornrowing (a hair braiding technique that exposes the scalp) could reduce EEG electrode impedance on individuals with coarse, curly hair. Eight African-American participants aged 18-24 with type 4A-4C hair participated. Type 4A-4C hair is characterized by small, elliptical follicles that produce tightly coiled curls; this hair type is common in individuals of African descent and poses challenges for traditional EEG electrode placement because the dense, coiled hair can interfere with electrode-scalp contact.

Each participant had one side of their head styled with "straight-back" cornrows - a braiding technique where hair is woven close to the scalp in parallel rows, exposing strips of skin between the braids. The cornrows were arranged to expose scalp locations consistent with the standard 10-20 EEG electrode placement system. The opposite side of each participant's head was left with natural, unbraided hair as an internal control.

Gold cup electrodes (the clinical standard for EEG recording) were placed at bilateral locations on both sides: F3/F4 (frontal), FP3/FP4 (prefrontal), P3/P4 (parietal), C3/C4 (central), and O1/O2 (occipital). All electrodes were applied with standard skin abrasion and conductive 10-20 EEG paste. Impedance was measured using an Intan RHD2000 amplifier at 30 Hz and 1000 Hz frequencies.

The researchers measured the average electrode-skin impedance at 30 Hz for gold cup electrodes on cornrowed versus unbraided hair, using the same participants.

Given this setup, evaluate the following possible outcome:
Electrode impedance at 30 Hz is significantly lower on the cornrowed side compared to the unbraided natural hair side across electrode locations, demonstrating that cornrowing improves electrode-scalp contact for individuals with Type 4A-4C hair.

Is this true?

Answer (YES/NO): YES